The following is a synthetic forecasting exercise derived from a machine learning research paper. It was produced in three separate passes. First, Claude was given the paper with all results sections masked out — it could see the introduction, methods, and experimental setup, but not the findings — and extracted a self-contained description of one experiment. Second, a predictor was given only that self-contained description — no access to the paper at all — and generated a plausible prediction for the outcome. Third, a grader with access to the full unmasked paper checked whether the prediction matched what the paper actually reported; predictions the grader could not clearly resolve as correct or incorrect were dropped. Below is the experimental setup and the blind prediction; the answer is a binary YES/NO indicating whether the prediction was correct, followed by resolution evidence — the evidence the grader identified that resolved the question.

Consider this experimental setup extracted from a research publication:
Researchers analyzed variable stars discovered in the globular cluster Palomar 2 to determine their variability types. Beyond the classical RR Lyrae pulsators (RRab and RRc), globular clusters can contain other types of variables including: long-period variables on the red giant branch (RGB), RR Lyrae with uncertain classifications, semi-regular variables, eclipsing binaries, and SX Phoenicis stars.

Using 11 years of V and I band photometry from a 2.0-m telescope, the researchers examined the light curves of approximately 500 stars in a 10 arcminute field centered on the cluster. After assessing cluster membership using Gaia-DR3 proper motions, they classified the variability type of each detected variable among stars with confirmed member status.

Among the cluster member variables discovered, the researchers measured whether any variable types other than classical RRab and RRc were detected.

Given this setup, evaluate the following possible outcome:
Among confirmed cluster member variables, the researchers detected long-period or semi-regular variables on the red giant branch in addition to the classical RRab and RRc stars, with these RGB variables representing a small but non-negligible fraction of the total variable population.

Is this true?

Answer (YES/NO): YES